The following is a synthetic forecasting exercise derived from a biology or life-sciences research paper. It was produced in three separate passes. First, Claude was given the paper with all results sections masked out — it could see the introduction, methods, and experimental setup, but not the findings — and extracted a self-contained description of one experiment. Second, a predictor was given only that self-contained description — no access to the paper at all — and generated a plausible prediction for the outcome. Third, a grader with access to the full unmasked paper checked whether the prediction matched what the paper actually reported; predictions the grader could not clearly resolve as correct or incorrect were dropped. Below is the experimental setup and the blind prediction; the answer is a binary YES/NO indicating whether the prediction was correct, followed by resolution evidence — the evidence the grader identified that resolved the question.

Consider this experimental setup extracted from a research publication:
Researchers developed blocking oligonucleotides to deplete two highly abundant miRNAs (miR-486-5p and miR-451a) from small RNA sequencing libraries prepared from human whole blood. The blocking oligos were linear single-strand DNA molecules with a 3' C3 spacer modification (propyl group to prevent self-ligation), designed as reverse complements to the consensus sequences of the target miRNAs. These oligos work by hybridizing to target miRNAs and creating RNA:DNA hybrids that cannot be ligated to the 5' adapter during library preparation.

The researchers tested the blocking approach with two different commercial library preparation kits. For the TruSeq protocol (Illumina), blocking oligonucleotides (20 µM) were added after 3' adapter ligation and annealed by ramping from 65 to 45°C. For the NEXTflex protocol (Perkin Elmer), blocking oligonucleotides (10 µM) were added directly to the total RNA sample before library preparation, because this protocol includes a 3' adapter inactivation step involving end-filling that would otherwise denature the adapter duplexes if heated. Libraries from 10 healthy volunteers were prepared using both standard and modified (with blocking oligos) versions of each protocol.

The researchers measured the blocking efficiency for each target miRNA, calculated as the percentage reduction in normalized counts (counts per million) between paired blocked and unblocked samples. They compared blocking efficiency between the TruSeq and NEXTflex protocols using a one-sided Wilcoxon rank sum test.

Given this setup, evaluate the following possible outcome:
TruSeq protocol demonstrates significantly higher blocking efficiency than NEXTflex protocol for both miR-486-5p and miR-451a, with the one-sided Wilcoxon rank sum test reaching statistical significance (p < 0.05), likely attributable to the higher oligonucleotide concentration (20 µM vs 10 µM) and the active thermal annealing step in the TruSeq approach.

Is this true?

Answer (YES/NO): NO